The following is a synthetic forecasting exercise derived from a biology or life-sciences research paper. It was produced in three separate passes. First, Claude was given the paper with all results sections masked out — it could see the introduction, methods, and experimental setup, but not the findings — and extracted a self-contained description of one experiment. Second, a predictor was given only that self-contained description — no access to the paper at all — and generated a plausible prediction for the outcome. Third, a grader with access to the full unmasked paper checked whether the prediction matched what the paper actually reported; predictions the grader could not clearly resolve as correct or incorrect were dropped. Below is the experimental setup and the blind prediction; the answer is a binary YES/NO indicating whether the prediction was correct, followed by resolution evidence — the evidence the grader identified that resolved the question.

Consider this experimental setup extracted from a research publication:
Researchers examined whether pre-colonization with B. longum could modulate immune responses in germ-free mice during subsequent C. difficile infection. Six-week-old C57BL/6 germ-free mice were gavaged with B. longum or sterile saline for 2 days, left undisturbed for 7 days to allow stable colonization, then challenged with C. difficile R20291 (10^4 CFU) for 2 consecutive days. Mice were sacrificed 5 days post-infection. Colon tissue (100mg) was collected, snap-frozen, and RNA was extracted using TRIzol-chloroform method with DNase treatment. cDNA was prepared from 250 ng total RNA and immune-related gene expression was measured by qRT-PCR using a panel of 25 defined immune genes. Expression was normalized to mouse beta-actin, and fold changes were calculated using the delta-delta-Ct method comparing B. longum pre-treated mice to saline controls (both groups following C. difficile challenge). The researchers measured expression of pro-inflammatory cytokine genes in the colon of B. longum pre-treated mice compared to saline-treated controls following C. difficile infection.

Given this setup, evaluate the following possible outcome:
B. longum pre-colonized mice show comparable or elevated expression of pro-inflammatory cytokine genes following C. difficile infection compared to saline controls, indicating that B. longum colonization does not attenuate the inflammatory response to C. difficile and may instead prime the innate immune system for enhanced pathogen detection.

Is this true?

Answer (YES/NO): NO